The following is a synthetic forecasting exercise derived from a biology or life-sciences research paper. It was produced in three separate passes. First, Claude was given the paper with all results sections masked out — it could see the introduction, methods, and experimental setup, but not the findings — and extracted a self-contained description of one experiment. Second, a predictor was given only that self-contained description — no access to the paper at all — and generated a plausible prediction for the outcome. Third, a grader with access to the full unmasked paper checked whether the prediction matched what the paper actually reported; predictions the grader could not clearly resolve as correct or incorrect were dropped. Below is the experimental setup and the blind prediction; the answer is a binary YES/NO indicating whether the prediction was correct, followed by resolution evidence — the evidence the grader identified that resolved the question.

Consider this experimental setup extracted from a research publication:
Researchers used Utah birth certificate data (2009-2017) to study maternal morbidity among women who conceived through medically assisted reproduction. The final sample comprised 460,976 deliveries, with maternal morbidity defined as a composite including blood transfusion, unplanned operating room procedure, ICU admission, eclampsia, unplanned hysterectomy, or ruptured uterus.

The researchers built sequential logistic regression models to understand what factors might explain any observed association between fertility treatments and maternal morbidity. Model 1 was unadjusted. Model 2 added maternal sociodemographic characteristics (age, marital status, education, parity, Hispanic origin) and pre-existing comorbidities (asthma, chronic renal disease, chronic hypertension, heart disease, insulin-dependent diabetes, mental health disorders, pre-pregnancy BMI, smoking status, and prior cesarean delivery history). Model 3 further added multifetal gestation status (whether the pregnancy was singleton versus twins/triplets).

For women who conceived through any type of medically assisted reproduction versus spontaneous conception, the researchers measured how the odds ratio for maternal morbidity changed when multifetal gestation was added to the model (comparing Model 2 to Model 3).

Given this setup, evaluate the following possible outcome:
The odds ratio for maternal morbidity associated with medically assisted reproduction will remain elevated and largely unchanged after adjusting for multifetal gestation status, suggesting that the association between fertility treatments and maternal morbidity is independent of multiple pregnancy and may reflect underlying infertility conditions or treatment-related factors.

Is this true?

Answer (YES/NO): NO